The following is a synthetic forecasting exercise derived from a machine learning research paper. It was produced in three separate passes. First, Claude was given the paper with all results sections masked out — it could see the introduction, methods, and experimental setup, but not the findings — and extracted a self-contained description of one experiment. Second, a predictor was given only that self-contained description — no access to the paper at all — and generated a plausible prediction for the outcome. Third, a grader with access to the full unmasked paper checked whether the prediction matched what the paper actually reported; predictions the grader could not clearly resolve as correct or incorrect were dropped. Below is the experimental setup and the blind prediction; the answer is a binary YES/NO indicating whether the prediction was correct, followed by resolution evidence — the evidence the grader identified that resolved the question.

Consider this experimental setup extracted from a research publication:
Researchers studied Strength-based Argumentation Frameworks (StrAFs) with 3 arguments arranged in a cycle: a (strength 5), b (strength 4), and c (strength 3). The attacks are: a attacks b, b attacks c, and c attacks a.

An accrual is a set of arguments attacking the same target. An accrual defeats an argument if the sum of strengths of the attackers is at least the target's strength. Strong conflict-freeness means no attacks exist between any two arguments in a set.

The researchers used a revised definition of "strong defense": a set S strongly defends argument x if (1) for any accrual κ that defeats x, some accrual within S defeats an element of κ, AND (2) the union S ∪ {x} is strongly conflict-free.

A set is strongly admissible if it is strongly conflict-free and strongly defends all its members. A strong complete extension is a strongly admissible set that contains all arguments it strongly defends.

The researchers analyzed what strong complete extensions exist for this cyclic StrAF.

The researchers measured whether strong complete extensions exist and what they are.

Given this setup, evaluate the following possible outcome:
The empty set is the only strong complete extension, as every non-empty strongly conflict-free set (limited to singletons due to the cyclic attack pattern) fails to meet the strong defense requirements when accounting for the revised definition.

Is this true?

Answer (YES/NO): NO